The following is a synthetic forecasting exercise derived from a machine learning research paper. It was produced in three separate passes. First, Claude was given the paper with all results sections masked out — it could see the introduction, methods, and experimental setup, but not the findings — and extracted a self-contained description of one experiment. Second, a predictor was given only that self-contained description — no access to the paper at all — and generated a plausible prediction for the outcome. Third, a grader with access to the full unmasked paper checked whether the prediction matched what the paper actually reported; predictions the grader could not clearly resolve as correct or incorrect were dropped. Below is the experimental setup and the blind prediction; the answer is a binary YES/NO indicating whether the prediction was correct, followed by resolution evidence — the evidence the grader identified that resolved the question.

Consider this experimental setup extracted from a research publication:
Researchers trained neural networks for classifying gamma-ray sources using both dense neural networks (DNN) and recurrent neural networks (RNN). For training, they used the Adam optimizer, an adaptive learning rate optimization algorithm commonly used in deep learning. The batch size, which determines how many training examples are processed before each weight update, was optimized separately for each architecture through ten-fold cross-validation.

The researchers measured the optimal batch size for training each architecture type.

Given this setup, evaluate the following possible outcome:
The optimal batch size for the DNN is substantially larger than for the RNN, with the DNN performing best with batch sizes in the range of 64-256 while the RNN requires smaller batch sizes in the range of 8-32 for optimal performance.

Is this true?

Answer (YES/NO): NO